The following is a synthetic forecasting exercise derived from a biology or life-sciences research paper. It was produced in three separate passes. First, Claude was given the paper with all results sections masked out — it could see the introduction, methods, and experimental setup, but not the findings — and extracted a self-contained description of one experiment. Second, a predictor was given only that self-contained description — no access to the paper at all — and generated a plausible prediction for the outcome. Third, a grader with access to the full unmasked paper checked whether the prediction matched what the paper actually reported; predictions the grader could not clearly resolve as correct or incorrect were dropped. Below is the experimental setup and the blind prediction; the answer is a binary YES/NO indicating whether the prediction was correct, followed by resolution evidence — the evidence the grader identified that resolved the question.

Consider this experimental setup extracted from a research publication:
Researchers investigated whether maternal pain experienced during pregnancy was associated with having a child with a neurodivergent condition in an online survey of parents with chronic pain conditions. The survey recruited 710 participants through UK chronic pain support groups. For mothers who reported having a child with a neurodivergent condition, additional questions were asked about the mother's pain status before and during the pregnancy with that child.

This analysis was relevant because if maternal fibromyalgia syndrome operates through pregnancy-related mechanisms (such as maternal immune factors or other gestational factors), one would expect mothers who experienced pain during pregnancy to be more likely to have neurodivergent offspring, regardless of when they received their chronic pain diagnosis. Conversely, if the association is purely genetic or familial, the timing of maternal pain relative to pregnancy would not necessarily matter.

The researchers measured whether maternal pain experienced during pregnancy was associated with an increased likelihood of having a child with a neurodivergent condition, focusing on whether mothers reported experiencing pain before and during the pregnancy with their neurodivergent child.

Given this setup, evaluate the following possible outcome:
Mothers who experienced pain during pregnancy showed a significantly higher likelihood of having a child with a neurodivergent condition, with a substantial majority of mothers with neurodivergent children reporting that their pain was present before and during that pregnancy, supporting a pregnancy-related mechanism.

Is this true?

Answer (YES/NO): NO